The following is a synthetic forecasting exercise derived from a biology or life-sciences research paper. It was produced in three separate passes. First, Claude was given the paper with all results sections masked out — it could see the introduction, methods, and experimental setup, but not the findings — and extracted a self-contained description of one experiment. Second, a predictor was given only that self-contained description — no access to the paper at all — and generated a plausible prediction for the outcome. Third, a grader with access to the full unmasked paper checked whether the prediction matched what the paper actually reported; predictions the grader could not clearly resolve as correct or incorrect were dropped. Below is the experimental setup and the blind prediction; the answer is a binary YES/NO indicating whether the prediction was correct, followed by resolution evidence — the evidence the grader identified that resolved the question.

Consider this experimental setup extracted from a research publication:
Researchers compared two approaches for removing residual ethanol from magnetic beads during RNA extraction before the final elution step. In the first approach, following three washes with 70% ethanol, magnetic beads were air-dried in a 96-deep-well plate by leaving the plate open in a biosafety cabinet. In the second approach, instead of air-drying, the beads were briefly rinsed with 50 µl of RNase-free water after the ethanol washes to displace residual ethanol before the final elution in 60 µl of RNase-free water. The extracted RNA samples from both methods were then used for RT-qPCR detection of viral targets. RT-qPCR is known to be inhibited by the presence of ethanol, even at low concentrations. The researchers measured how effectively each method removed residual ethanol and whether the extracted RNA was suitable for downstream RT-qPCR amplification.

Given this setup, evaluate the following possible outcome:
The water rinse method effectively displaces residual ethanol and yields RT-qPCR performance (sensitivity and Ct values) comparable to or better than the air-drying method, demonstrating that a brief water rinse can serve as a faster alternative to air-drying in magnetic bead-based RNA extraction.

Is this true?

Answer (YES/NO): YES